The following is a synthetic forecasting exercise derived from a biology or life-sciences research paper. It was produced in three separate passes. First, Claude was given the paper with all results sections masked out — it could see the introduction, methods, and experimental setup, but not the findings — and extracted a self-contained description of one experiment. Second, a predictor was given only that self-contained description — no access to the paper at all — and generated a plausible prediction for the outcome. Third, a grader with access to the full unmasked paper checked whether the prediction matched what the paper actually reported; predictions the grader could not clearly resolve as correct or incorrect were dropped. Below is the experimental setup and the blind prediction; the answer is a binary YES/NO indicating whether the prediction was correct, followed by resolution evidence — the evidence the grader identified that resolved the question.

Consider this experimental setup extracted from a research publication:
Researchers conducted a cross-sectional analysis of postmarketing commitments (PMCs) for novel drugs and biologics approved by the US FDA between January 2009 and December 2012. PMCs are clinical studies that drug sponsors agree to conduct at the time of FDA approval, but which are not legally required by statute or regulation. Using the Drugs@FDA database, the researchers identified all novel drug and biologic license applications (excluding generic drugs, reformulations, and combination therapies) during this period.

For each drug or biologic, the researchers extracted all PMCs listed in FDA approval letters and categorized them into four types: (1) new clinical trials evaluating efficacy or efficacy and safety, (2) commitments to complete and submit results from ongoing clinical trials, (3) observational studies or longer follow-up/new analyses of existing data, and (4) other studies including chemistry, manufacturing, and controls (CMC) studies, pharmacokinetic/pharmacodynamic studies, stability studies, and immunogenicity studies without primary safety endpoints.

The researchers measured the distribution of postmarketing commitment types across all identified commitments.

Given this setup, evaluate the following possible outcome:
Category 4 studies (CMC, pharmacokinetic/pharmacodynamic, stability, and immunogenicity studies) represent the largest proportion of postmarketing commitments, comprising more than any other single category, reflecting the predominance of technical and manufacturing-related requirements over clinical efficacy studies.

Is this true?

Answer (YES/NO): YES